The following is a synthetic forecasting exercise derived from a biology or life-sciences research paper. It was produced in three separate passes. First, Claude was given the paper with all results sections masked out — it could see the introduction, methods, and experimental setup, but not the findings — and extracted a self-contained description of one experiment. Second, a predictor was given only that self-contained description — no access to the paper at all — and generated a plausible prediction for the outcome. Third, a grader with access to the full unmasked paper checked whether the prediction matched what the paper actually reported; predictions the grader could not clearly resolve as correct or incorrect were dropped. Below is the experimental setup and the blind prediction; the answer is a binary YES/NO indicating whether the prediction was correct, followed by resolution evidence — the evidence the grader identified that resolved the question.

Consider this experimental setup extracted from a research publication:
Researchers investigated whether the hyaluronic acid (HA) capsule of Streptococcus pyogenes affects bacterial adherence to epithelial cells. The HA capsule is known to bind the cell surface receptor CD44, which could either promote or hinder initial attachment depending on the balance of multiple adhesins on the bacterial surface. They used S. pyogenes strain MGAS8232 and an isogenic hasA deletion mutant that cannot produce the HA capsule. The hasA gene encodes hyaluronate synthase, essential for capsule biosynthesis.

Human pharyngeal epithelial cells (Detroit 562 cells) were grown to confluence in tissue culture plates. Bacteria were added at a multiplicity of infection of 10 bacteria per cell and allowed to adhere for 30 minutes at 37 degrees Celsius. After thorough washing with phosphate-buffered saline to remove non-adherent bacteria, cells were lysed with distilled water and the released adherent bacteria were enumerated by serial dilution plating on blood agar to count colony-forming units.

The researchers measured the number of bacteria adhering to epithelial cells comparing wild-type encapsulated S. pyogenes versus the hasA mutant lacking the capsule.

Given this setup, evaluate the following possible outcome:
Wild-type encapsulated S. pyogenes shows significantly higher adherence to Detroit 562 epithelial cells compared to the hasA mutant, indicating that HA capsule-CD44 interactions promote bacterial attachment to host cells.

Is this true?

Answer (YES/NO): NO